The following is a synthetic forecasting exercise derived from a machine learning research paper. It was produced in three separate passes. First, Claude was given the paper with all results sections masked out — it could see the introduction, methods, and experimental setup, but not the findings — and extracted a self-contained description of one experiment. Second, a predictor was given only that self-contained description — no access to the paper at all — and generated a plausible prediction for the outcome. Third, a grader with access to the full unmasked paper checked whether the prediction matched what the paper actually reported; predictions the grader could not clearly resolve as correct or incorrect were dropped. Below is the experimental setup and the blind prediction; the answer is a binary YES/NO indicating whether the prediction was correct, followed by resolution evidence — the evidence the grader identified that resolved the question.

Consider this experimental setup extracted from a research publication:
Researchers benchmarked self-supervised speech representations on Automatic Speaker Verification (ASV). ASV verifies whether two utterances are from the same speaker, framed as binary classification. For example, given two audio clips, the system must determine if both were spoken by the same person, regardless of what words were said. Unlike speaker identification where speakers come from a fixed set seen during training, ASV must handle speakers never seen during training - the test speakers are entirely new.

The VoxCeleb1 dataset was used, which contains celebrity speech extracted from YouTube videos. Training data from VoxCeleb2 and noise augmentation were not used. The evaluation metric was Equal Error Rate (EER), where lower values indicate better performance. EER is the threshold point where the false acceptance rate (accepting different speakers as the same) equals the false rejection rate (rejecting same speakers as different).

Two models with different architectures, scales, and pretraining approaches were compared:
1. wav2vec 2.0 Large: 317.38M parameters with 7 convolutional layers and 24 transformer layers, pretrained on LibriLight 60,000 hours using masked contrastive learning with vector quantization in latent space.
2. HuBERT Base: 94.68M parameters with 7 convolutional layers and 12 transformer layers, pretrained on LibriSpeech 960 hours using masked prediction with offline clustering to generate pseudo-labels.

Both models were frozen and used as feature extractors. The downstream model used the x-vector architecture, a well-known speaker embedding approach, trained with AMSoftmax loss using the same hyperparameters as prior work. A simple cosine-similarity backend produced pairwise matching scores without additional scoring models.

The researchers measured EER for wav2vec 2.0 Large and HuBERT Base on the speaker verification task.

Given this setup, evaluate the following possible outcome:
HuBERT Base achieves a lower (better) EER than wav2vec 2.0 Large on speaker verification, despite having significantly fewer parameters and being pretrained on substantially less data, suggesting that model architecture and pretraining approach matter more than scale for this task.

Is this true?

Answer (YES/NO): YES